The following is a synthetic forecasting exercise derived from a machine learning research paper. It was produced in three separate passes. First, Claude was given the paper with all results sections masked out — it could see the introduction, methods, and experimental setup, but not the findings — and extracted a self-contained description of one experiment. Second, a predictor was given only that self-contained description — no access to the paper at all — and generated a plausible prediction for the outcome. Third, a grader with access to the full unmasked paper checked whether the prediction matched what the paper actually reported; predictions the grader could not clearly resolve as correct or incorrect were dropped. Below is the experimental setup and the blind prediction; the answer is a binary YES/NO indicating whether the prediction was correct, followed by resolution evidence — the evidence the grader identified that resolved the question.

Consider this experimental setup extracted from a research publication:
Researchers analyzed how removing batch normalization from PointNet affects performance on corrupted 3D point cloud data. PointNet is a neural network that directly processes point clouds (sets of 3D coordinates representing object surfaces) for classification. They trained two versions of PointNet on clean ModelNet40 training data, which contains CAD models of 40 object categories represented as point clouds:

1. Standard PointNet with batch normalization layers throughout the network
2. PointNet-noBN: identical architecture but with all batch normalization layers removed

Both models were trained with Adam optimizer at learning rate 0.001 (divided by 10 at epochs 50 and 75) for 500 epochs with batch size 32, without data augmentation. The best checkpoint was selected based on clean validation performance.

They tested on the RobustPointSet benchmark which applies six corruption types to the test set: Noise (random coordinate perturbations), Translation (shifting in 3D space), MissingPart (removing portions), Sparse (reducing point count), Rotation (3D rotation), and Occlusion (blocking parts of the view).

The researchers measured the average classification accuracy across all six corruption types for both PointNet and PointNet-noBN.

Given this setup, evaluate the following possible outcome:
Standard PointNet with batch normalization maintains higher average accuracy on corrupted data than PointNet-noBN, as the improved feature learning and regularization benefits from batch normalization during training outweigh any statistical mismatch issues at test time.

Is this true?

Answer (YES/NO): NO